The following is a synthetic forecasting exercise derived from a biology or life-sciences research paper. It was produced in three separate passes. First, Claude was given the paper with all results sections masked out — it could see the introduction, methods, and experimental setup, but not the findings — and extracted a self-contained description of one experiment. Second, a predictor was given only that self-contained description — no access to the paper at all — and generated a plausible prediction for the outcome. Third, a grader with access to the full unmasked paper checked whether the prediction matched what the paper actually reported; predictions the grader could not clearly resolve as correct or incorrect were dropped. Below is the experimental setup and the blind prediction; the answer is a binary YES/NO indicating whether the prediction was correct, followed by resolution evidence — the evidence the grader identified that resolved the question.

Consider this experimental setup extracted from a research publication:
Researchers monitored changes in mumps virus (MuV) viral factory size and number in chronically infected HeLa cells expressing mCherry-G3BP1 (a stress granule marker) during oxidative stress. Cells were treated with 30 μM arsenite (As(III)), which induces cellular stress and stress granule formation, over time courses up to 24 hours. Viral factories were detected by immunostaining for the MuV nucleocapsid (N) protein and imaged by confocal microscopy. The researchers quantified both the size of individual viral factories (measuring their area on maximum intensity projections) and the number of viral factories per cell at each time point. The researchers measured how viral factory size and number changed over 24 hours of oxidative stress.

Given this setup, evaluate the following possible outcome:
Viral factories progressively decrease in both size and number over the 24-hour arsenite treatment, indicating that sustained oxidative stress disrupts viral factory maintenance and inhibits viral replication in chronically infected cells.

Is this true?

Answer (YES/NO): NO